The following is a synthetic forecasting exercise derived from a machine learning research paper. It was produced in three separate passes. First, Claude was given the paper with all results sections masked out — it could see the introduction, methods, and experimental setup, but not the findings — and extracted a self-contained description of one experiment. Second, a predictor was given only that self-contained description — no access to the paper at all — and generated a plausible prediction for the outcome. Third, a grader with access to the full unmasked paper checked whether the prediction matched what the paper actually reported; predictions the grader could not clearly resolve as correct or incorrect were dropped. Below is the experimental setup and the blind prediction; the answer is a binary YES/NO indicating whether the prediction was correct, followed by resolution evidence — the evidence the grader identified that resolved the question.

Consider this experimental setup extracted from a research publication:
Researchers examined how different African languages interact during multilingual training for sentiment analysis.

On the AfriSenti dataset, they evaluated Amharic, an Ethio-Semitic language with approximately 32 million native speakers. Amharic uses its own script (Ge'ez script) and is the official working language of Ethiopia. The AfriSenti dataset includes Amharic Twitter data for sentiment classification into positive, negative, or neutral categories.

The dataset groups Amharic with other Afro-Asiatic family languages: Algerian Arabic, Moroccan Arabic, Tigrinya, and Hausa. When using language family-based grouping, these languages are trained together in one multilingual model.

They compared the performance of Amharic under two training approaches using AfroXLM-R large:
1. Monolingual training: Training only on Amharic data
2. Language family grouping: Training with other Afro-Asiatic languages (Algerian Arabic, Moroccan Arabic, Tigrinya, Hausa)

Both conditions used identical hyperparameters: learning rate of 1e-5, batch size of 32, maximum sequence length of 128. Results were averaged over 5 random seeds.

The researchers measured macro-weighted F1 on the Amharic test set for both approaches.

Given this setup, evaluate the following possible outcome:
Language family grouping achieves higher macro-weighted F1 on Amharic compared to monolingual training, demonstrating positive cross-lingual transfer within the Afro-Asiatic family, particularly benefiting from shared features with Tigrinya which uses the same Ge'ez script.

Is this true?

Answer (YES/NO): YES